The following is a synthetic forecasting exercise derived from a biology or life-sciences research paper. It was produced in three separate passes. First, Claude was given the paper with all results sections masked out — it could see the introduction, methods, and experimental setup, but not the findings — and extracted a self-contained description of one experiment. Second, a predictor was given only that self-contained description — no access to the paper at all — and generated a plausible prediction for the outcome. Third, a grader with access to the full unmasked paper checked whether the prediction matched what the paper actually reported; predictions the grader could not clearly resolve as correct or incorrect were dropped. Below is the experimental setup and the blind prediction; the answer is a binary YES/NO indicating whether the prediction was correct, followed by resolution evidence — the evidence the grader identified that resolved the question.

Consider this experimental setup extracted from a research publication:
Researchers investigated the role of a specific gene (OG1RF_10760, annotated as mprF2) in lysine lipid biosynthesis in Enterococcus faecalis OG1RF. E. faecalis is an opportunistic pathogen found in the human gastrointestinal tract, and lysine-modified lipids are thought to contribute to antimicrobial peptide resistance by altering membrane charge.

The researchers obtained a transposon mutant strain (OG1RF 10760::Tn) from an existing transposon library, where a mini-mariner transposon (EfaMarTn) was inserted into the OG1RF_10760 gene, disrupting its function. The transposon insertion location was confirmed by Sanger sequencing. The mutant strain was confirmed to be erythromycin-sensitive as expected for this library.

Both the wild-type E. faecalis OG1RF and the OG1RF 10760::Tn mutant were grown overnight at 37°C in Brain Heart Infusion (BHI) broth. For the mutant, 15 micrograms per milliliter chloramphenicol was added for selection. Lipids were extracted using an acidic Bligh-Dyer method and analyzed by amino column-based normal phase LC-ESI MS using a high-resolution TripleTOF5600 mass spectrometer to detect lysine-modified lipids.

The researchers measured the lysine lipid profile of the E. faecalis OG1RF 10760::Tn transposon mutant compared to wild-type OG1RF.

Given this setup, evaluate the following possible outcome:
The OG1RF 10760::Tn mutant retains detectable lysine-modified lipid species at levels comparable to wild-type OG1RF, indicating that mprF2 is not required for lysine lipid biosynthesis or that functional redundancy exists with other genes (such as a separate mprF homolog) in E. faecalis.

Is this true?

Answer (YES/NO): NO